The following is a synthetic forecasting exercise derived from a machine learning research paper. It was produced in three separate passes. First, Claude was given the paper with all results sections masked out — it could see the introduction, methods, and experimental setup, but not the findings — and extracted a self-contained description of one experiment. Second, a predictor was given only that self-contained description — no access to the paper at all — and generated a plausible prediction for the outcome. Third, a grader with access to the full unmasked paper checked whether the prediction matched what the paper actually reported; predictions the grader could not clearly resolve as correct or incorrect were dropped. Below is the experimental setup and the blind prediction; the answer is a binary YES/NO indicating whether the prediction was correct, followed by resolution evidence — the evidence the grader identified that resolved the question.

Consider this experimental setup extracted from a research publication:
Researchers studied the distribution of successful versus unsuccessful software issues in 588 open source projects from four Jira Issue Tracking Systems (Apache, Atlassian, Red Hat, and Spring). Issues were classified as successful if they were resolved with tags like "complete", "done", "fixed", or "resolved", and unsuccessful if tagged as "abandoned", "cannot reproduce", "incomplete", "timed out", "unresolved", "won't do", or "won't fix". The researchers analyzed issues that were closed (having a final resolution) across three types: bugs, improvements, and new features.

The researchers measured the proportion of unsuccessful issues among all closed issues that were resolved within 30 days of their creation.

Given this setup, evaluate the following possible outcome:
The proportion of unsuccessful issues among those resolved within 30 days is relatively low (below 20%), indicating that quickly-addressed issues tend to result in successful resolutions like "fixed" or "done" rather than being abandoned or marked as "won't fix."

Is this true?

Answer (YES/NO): YES